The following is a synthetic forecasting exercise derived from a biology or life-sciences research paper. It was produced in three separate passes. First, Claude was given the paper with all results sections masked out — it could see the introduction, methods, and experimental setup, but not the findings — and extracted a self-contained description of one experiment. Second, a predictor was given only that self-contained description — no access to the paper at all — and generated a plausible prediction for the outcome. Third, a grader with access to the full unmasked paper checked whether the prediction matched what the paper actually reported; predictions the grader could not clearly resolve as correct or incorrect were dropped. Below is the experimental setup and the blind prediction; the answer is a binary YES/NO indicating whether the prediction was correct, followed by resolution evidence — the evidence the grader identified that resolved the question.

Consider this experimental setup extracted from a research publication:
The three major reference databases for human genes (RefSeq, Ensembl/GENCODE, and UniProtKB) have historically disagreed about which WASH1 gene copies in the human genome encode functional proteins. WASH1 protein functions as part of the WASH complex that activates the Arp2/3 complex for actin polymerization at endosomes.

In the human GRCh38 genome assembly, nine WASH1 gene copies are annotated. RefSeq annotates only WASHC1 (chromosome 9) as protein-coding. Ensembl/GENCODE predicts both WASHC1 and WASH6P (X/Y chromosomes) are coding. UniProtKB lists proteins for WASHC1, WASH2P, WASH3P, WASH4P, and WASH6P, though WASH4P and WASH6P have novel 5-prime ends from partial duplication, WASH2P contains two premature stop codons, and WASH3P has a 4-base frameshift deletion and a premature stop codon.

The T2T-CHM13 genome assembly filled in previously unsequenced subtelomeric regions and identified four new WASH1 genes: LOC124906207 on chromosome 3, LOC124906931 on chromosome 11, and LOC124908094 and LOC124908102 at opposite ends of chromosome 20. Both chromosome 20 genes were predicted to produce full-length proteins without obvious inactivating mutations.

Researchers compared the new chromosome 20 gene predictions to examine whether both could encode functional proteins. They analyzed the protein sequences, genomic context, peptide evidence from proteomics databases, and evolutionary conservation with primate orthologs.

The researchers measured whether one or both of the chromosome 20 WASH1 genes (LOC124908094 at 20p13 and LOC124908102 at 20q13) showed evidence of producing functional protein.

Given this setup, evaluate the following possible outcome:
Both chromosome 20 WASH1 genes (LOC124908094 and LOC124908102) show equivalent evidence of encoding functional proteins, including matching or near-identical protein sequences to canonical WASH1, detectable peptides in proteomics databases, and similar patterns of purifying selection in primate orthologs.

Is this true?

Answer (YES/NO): NO